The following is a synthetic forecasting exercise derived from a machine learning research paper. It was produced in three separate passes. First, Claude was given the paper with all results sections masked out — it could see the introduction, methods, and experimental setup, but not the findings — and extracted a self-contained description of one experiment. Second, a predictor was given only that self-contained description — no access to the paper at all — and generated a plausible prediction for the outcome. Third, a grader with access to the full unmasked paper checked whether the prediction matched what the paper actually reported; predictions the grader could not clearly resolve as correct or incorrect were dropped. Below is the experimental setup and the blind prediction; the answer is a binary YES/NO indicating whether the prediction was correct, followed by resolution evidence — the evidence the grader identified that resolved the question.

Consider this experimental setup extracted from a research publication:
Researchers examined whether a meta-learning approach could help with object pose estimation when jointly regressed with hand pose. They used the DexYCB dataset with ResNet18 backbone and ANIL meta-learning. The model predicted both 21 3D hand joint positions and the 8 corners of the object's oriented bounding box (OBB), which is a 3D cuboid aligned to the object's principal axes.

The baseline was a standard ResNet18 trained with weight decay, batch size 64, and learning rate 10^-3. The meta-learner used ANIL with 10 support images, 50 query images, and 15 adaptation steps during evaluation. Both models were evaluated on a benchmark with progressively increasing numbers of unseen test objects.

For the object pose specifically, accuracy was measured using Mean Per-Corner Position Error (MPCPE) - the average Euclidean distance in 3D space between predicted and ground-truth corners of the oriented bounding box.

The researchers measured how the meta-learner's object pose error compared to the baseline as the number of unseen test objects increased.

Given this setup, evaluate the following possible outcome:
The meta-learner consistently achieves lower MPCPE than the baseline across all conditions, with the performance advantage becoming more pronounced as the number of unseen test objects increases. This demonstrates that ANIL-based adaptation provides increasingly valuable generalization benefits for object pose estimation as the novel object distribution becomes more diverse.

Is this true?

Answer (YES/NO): NO